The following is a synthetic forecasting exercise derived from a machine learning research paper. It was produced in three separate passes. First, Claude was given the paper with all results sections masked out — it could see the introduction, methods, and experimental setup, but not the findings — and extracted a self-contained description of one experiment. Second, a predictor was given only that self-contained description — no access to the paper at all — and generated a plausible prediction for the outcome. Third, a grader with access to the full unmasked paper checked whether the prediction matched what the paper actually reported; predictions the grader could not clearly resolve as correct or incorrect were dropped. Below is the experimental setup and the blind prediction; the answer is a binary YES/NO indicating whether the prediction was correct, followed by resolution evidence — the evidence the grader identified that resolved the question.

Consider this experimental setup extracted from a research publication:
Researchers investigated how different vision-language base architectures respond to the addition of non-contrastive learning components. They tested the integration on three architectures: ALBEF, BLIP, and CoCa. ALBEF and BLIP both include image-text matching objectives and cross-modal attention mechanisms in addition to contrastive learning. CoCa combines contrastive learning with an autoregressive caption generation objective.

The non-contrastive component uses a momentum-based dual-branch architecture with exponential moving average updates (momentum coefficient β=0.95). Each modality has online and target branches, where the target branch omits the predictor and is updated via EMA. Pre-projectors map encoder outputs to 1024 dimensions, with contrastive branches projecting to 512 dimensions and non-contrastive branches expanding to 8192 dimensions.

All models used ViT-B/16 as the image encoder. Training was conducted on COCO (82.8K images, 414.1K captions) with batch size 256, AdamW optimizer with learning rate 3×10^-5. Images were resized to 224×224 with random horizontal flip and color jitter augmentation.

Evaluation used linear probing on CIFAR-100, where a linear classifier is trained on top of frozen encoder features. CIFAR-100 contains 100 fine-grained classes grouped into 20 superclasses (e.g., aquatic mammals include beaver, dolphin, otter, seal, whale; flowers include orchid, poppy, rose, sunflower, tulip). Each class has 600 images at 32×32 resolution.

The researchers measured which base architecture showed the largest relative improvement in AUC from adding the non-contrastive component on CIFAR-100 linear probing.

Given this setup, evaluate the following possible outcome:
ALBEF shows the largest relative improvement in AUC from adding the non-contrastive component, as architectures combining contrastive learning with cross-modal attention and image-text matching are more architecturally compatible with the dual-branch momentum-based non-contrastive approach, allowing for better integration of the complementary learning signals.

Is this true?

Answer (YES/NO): NO